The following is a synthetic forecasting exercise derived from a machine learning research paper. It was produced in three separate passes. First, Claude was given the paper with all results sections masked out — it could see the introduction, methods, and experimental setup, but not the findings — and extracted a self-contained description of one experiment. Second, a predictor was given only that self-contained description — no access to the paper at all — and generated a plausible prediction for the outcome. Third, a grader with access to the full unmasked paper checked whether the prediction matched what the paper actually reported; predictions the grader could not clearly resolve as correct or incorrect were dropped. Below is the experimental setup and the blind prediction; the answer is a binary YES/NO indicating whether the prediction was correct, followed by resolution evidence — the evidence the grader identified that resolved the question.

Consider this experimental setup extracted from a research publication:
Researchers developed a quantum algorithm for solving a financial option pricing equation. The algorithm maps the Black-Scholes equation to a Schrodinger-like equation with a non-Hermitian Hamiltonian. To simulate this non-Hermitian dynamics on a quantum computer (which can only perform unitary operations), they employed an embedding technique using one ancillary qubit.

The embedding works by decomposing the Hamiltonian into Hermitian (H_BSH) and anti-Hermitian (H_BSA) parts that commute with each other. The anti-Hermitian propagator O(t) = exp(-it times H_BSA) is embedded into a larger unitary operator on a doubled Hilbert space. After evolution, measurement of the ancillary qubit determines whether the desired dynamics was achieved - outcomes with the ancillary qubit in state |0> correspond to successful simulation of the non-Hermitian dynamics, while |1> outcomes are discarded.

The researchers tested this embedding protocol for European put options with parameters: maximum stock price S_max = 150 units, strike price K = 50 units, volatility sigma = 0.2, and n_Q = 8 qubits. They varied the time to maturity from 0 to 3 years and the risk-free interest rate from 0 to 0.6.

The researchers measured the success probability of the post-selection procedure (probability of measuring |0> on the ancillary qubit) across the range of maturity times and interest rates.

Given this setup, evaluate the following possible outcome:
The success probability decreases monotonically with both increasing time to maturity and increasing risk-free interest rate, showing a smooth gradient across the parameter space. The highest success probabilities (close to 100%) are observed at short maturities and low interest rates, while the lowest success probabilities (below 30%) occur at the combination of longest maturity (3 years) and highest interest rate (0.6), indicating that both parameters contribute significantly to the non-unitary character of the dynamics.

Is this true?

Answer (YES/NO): NO